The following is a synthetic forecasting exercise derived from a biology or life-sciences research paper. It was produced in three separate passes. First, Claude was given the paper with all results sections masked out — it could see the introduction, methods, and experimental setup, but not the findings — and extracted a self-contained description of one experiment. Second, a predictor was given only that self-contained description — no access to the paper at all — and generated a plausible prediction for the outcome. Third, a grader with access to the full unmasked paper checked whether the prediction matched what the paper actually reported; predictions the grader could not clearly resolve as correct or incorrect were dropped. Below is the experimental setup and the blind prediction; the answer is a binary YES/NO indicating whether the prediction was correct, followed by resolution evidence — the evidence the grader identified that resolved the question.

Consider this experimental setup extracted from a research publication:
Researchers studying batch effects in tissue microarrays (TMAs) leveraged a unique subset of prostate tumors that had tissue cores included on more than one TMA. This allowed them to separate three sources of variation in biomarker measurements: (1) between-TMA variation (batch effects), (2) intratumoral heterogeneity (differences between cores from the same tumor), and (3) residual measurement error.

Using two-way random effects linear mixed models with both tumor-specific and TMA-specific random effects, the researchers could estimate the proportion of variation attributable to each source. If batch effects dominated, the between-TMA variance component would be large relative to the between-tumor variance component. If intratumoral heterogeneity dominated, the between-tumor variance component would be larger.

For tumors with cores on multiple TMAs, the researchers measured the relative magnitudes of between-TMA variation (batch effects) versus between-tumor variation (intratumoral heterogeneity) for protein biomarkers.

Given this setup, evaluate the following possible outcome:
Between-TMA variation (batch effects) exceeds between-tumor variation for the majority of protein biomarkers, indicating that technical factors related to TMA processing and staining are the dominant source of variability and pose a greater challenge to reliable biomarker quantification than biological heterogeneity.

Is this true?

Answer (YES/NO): NO